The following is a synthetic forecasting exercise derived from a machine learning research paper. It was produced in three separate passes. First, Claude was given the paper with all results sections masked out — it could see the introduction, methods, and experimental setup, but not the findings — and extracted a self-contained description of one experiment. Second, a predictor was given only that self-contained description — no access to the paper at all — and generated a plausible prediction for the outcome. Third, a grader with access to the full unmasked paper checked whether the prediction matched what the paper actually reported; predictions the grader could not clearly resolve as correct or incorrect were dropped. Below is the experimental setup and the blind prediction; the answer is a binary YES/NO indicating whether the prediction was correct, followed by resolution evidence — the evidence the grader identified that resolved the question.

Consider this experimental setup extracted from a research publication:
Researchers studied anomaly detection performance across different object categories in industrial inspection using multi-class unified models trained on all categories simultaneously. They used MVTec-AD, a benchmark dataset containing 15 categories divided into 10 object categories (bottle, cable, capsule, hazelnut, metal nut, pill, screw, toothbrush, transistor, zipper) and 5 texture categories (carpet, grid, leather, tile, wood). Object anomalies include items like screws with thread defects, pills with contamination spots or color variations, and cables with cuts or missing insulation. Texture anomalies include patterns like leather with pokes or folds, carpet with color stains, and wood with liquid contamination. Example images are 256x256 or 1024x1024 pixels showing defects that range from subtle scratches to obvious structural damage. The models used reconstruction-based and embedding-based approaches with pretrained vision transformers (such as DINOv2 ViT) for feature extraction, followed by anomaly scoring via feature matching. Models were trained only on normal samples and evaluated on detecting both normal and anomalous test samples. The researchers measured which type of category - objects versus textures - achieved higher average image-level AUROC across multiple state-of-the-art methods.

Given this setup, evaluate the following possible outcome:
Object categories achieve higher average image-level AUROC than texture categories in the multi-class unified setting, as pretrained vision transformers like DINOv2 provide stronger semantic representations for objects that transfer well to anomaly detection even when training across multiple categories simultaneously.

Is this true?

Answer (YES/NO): NO